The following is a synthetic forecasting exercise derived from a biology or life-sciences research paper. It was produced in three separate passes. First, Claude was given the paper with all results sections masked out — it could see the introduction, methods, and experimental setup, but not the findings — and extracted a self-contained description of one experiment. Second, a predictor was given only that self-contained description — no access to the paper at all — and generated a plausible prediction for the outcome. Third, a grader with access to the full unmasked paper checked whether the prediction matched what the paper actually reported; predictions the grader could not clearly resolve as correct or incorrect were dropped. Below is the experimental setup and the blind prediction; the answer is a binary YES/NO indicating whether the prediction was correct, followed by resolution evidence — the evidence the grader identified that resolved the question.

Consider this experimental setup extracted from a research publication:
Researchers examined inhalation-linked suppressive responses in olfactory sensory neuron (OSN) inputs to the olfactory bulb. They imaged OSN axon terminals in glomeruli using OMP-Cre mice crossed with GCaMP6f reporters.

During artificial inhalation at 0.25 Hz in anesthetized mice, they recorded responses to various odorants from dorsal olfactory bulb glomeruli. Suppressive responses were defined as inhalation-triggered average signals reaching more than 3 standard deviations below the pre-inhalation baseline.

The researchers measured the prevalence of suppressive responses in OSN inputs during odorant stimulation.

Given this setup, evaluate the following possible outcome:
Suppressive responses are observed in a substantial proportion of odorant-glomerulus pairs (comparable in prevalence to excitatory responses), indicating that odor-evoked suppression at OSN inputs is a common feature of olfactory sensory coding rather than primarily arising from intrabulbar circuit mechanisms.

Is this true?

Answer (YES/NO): NO